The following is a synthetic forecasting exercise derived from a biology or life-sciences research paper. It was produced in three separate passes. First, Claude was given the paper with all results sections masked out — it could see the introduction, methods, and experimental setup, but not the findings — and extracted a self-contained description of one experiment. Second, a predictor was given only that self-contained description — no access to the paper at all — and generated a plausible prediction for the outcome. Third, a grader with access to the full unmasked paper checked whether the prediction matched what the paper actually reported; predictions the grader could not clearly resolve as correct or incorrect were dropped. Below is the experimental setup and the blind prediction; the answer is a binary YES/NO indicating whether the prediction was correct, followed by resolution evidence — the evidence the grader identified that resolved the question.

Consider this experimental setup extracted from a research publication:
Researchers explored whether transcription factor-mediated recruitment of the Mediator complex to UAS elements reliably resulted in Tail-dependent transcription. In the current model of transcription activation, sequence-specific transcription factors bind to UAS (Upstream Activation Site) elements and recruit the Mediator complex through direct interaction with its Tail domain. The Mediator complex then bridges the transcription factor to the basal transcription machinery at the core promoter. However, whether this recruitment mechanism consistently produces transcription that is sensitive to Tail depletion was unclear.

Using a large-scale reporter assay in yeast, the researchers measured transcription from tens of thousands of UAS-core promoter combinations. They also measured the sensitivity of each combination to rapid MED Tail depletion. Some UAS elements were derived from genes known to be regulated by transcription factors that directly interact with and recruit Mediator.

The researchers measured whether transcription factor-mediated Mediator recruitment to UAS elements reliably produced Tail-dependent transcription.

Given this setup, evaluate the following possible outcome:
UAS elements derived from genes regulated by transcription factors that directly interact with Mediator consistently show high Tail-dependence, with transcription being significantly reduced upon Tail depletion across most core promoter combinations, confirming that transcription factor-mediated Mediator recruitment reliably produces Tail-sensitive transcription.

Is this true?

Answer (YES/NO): NO